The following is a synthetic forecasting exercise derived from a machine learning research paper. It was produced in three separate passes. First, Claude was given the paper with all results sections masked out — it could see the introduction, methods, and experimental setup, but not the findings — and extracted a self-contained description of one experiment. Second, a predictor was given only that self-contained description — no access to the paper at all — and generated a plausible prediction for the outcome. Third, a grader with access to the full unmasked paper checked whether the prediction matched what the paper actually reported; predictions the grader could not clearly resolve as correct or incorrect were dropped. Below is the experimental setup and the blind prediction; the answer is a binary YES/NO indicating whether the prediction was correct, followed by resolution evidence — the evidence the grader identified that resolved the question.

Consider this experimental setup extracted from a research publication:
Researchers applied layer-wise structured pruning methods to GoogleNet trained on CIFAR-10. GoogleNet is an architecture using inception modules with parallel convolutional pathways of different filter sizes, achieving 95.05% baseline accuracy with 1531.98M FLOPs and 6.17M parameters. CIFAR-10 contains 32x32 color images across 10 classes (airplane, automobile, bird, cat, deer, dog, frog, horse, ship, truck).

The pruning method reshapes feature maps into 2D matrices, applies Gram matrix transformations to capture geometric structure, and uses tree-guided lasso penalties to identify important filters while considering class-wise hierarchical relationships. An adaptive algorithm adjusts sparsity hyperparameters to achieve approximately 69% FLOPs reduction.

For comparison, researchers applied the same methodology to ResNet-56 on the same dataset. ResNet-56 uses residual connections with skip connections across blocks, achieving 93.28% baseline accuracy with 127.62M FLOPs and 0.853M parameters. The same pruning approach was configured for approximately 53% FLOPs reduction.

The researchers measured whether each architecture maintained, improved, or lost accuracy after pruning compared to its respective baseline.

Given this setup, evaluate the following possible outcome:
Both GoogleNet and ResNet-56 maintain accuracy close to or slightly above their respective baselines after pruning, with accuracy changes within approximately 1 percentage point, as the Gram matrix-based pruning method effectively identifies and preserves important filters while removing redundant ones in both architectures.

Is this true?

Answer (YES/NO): YES